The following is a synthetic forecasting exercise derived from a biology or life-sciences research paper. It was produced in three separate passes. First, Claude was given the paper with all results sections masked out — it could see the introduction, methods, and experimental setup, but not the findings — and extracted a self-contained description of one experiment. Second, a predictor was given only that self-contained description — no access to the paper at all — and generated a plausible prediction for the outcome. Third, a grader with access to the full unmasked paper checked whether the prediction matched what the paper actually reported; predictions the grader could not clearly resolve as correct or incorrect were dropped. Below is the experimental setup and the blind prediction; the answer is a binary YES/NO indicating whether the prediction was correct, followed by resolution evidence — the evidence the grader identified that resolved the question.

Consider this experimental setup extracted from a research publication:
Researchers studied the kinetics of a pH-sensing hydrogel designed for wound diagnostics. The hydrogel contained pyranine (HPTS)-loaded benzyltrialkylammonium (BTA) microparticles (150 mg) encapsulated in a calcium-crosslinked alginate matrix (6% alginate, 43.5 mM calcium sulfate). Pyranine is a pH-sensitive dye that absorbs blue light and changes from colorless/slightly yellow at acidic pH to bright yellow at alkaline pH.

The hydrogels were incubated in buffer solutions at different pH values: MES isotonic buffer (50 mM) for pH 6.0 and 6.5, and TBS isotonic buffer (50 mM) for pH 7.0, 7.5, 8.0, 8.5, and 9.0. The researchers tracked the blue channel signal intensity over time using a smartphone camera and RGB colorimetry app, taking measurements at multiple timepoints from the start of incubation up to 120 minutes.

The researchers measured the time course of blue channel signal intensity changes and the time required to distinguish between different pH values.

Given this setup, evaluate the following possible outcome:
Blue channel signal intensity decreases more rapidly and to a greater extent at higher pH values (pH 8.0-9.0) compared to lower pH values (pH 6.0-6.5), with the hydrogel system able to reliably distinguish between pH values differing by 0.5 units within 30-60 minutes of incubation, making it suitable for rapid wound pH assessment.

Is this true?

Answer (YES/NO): NO